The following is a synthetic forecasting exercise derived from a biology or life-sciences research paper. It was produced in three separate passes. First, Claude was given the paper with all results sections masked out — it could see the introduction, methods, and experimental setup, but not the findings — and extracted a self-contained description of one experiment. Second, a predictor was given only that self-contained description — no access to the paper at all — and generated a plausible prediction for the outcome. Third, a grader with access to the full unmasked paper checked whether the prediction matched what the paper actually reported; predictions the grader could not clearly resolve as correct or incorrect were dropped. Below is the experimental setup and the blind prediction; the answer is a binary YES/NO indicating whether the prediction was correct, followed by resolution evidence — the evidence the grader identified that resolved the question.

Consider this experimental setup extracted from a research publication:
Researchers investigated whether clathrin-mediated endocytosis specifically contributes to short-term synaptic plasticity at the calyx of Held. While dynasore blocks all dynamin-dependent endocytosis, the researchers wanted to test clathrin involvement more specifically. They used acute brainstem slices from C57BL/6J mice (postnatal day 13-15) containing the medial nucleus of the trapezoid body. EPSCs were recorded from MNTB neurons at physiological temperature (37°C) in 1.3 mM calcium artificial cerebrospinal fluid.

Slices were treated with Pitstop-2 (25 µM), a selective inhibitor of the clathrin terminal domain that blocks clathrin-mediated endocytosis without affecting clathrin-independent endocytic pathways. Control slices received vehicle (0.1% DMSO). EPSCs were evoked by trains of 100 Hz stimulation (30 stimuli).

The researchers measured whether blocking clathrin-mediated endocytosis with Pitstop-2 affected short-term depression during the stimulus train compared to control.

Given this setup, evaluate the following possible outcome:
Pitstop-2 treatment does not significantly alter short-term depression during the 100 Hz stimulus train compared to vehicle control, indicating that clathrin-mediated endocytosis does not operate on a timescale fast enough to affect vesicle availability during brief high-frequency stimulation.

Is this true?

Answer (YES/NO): NO